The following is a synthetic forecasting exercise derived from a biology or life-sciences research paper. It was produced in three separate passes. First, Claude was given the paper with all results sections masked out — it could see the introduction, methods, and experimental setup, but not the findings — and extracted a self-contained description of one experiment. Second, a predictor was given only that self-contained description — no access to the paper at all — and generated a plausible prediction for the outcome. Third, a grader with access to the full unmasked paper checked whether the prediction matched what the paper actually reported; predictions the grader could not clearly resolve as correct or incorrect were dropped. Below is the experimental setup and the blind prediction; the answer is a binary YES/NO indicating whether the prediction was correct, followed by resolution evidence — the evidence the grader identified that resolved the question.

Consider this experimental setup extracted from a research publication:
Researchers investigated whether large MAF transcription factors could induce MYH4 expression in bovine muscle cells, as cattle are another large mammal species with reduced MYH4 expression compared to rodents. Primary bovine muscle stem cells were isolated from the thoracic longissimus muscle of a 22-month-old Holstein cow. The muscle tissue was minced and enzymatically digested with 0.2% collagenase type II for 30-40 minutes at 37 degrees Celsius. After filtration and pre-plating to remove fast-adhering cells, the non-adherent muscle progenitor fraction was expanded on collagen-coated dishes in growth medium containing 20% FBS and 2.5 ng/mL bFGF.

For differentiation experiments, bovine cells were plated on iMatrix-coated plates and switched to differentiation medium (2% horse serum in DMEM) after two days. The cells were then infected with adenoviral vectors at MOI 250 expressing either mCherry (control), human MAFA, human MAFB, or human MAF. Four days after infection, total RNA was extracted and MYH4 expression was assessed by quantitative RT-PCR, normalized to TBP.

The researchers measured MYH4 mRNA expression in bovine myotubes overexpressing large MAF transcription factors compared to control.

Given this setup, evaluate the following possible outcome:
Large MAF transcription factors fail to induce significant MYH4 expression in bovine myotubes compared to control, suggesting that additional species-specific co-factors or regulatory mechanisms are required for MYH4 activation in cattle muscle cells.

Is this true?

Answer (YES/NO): NO